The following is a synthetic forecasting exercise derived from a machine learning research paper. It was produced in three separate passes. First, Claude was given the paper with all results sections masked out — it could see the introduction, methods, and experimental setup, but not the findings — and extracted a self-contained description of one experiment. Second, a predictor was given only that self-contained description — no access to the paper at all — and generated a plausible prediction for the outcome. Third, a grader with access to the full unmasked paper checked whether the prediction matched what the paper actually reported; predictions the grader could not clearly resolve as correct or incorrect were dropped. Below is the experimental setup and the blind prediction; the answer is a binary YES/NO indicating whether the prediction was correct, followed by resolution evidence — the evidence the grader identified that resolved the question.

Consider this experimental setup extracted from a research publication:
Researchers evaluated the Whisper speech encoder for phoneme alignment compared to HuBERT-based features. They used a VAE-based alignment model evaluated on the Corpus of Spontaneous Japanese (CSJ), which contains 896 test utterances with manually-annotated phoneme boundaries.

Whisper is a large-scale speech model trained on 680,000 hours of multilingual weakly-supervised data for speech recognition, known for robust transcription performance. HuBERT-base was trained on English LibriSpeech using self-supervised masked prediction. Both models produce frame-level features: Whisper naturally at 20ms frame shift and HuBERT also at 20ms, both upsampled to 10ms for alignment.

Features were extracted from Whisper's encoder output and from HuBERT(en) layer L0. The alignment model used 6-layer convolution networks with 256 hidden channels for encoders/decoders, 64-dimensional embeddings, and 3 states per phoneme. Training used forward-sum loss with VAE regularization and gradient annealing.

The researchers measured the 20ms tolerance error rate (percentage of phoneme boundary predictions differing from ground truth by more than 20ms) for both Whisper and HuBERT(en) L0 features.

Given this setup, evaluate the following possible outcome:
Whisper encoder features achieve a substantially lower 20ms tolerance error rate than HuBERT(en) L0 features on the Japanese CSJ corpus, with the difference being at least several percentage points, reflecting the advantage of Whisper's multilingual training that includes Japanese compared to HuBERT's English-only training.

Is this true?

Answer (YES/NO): NO